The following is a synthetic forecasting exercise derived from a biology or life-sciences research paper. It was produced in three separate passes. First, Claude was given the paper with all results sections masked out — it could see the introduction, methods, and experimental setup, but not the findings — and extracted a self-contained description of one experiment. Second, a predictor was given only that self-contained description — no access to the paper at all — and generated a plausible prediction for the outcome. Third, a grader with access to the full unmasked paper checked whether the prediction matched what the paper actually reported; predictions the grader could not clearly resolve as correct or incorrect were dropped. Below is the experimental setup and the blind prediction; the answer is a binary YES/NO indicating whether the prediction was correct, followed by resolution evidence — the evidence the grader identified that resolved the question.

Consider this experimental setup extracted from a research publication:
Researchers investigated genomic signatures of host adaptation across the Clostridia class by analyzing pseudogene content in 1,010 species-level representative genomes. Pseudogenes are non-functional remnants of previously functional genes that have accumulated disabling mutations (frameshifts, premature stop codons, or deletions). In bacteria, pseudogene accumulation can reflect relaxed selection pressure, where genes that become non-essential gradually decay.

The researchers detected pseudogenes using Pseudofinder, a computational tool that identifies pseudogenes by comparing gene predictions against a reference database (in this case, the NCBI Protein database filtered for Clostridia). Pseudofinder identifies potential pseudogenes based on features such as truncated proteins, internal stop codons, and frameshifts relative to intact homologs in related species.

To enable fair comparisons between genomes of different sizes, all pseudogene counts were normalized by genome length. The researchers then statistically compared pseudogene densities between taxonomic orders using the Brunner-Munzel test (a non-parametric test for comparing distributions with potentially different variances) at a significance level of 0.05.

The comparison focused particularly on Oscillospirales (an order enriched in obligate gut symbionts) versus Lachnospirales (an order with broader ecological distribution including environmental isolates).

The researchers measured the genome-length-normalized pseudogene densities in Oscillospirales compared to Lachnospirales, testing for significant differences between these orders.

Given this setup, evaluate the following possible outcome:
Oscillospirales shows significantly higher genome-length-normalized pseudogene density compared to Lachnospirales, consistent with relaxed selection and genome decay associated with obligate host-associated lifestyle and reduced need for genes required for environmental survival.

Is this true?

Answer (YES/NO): NO